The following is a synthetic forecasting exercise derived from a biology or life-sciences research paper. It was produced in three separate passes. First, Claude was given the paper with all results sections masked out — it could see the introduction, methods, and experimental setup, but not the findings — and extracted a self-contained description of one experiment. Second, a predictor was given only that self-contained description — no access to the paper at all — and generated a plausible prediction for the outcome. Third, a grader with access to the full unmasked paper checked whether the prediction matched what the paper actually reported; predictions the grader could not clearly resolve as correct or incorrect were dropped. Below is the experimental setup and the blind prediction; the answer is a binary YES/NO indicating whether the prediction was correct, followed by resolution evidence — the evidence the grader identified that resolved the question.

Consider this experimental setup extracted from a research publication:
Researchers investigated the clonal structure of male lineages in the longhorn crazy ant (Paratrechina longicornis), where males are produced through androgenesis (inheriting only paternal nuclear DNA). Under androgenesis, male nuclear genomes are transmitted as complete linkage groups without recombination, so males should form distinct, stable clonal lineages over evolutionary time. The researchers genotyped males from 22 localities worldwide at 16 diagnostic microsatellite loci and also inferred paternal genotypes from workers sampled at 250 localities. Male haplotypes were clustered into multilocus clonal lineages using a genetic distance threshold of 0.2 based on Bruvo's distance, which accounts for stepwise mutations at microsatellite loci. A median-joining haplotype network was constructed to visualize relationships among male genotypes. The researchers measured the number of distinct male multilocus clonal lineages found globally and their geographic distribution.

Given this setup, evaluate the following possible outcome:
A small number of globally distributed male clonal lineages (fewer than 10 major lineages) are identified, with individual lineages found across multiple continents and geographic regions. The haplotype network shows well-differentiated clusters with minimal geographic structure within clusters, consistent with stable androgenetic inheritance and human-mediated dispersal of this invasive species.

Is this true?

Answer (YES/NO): NO